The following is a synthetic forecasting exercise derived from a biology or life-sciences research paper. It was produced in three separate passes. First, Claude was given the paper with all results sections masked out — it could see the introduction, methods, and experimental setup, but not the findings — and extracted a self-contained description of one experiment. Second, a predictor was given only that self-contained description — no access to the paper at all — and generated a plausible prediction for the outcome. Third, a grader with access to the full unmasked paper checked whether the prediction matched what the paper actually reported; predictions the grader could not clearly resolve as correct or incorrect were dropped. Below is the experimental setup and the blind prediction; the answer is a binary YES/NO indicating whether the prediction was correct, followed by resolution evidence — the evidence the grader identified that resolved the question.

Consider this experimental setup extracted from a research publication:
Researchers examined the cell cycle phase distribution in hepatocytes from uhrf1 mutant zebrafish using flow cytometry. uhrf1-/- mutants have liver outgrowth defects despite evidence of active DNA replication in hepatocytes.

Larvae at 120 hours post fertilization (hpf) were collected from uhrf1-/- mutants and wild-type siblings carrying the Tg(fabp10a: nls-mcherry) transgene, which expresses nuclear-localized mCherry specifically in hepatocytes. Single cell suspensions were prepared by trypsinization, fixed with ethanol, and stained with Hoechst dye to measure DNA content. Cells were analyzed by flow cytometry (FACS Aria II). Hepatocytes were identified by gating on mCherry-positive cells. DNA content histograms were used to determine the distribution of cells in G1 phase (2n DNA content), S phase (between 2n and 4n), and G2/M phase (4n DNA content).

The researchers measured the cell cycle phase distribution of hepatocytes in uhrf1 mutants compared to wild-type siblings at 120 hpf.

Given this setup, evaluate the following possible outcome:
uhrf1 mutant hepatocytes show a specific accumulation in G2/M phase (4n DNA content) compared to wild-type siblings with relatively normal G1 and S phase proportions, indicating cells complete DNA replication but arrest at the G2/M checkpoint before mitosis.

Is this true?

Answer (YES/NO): NO